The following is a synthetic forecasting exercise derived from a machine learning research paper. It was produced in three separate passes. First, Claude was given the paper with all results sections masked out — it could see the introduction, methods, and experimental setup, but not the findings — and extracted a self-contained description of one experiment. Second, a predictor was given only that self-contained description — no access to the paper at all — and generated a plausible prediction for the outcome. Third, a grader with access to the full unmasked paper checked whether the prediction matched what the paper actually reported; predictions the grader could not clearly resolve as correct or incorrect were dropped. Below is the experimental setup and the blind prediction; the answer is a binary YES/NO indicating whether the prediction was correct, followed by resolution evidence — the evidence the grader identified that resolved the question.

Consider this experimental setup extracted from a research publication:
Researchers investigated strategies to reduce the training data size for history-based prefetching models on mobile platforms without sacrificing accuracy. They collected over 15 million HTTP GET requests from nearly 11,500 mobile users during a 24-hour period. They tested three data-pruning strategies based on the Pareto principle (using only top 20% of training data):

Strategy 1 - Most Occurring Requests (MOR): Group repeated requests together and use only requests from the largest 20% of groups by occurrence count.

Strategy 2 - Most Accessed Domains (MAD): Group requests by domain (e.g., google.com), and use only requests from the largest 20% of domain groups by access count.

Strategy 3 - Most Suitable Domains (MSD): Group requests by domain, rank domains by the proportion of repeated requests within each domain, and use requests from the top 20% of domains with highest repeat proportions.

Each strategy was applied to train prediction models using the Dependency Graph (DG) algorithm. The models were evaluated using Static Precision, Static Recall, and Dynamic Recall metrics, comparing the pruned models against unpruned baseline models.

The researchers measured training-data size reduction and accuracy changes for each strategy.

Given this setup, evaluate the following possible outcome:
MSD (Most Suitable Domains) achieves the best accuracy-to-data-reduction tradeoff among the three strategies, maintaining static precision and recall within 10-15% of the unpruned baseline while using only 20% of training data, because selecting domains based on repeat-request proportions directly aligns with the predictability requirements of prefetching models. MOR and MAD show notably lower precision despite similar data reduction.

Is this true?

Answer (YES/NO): NO